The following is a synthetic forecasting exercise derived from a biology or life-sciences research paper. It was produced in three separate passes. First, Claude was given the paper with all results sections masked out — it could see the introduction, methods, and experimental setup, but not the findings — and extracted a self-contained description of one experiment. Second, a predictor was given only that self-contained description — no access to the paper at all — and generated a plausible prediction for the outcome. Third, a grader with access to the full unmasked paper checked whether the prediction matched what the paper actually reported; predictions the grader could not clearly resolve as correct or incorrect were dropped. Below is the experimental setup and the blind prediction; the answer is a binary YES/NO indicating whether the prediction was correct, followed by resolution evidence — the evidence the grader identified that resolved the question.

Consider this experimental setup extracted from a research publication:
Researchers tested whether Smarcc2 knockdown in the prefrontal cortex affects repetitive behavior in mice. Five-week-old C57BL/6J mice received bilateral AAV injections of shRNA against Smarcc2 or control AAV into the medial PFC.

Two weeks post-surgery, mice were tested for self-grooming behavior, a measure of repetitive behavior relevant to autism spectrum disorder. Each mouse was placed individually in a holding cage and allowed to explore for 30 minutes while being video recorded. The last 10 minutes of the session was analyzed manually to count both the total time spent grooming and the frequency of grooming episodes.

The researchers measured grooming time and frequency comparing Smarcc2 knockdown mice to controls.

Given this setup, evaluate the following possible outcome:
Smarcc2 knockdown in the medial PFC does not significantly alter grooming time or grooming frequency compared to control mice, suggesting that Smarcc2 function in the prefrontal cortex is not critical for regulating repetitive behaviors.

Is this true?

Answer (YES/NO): YES